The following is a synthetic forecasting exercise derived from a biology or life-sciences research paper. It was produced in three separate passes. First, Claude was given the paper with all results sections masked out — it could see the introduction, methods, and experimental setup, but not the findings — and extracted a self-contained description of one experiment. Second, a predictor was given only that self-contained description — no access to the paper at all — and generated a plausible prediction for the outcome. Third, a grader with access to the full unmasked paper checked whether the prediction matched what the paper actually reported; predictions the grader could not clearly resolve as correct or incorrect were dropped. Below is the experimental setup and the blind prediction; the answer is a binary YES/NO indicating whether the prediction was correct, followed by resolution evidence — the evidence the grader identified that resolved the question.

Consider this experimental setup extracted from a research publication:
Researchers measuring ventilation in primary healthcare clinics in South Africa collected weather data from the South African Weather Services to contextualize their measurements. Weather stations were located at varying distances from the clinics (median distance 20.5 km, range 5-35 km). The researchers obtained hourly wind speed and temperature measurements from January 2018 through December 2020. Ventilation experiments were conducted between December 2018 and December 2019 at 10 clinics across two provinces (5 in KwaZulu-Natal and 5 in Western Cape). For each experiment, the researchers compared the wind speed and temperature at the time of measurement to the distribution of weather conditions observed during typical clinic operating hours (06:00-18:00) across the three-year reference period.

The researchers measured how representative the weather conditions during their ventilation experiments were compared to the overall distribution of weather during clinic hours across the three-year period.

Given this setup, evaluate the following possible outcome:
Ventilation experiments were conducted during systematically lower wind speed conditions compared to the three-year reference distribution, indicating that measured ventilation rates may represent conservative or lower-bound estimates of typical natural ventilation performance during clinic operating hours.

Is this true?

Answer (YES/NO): NO